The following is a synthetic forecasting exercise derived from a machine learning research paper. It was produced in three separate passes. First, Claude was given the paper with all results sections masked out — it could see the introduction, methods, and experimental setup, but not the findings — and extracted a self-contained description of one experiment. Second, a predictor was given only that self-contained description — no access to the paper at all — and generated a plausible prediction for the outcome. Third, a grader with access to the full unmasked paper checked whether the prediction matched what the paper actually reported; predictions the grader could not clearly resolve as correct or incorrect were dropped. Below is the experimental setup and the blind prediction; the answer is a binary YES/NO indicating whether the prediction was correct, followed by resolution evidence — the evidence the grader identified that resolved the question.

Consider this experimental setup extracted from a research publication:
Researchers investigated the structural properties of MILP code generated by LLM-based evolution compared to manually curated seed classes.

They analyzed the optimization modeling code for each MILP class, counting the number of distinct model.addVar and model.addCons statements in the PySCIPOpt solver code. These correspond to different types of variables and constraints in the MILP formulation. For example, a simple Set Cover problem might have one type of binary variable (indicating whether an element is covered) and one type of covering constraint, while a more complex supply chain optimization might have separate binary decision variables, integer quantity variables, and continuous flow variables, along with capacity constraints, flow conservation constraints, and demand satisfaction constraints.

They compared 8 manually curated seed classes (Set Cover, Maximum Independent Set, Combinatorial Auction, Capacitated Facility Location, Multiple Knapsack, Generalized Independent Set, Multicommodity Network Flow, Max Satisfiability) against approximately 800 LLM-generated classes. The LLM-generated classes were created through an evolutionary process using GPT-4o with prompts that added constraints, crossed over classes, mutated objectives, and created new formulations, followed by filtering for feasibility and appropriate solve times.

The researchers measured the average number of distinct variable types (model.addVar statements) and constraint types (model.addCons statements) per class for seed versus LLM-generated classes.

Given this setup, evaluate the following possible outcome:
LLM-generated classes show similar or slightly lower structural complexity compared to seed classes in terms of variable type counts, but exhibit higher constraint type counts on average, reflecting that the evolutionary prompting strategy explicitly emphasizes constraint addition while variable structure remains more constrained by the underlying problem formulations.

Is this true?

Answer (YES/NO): NO